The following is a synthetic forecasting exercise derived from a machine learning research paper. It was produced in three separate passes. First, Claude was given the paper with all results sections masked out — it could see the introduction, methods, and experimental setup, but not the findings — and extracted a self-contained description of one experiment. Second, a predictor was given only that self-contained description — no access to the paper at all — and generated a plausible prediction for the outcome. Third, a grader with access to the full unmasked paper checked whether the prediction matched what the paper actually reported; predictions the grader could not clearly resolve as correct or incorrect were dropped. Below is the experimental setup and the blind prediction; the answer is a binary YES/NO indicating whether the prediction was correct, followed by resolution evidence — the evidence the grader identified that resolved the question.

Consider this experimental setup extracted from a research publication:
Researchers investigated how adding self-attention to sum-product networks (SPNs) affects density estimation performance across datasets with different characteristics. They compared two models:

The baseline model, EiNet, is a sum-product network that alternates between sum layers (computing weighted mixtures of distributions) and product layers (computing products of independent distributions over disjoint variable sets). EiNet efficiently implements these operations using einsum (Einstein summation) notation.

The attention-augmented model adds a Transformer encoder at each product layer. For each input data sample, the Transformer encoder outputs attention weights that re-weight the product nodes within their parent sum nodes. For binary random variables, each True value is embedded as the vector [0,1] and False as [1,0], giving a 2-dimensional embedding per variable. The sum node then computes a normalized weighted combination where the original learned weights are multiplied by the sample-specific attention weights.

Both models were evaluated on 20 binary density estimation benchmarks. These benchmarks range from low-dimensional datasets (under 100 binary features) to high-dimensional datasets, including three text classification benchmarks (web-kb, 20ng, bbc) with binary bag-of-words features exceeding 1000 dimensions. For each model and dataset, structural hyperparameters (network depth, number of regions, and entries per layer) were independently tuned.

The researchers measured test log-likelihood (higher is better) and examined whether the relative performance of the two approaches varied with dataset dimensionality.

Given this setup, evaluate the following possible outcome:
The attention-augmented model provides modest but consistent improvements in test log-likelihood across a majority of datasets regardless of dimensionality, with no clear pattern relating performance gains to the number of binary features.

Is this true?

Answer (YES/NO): NO